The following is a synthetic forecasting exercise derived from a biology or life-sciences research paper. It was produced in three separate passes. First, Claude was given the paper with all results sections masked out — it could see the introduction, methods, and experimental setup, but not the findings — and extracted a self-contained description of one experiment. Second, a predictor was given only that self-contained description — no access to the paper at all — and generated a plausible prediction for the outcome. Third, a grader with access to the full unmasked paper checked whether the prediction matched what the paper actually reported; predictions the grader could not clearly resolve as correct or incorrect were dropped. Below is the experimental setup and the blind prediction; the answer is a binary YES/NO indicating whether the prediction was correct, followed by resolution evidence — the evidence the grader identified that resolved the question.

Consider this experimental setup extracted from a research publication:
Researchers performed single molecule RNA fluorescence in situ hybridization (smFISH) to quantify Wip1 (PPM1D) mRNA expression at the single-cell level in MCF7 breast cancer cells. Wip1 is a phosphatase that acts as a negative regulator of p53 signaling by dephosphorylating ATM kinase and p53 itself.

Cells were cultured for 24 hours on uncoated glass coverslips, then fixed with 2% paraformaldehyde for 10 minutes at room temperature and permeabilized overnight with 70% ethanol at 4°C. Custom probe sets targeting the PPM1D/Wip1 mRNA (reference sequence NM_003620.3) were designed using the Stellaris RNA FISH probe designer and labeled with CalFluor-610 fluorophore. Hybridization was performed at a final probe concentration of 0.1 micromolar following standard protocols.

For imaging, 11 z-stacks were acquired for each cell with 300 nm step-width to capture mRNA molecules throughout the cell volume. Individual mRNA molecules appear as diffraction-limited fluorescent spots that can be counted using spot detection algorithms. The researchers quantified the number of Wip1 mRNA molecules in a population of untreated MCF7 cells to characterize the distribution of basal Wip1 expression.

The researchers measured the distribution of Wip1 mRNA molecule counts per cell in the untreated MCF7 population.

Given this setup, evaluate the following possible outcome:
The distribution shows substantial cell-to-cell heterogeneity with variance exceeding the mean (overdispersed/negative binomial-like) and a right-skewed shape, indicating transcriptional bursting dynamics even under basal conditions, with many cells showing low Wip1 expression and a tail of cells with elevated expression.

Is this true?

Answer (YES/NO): NO